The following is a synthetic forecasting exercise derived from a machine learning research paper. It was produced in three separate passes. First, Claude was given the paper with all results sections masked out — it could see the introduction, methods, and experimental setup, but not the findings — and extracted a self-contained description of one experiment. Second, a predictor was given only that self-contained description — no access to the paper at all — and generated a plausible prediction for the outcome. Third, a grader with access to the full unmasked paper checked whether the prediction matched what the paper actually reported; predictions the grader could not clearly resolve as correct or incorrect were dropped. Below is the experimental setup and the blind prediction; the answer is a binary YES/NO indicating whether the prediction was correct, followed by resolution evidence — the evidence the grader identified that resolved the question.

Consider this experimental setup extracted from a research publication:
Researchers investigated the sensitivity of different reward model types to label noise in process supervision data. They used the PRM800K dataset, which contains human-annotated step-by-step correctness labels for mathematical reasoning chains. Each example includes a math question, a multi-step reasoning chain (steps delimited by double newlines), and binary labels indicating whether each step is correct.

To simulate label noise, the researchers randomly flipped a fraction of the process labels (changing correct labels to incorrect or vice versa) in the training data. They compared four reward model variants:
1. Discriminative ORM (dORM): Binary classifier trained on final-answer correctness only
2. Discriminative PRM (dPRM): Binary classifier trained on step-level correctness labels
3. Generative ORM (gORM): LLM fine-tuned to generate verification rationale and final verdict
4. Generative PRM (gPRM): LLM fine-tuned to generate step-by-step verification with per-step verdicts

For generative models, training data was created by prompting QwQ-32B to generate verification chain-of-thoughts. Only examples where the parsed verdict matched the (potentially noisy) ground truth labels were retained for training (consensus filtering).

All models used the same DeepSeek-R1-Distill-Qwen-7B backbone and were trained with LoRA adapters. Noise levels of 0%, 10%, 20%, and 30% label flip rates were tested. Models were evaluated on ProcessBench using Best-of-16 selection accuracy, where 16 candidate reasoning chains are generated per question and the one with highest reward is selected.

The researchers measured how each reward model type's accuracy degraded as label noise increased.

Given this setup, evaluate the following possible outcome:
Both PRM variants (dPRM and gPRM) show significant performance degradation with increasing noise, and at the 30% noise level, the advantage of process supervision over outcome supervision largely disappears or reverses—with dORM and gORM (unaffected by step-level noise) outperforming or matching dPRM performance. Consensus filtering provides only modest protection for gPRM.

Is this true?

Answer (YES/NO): NO